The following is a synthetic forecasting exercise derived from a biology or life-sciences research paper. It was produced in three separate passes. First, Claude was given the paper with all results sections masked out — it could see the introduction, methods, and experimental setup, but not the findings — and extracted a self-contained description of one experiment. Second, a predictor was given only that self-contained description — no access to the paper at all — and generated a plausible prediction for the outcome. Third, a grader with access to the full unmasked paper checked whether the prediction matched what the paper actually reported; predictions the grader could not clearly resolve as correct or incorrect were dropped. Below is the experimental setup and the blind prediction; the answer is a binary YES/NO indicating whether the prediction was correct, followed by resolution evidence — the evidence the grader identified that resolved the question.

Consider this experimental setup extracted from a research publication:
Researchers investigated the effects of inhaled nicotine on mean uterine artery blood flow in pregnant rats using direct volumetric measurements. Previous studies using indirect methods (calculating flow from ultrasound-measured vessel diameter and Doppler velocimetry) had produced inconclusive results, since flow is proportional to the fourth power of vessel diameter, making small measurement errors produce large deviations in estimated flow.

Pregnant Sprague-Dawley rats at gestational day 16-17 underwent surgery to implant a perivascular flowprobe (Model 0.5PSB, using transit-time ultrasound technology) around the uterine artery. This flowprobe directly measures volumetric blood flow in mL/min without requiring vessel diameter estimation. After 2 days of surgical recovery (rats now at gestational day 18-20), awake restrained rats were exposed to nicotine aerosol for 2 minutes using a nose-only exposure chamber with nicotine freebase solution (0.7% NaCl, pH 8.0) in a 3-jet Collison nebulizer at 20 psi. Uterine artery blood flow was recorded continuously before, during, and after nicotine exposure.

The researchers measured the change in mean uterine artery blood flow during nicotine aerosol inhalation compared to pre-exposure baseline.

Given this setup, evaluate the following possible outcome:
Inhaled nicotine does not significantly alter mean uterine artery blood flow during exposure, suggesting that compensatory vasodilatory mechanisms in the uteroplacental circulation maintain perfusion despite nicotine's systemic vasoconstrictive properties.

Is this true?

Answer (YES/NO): NO